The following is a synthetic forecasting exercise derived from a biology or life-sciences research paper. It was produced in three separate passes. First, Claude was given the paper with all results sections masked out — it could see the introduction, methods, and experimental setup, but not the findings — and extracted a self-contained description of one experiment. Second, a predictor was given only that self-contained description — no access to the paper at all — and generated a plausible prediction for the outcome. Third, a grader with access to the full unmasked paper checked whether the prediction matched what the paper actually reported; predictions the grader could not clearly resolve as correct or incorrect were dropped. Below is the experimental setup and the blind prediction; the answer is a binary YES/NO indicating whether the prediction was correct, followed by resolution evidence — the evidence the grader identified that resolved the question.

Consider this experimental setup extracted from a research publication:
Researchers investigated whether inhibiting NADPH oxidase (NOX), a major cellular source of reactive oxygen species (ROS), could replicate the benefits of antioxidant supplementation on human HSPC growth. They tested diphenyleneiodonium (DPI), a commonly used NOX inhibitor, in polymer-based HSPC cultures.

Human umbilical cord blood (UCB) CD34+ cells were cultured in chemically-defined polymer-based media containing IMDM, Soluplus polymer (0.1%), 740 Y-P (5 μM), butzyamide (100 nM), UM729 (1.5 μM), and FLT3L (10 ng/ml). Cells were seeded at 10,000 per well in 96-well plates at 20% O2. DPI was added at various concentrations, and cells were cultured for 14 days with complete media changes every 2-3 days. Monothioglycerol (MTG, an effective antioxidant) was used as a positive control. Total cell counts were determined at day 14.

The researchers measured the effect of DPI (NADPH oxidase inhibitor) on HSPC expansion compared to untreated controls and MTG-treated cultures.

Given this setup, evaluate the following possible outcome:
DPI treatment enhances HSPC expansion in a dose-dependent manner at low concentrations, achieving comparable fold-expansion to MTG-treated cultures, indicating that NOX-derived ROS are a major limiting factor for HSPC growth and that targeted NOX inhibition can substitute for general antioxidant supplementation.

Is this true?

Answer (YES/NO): NO